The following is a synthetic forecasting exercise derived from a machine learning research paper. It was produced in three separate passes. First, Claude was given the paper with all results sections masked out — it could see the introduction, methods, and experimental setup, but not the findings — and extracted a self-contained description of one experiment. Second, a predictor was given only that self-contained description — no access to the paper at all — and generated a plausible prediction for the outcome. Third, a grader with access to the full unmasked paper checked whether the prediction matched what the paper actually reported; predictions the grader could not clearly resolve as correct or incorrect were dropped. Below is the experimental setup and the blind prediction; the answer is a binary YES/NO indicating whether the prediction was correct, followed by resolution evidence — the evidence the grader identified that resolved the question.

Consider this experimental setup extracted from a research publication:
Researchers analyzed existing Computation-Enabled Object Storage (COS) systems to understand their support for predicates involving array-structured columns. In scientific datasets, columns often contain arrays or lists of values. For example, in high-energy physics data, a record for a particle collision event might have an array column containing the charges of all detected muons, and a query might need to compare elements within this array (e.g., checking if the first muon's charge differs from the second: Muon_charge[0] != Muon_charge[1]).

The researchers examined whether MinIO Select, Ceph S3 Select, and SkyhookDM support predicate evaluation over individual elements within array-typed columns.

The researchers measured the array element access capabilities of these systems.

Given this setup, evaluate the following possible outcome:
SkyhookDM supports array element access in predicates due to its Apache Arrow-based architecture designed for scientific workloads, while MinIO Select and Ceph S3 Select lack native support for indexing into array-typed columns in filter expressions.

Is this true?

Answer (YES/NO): YES